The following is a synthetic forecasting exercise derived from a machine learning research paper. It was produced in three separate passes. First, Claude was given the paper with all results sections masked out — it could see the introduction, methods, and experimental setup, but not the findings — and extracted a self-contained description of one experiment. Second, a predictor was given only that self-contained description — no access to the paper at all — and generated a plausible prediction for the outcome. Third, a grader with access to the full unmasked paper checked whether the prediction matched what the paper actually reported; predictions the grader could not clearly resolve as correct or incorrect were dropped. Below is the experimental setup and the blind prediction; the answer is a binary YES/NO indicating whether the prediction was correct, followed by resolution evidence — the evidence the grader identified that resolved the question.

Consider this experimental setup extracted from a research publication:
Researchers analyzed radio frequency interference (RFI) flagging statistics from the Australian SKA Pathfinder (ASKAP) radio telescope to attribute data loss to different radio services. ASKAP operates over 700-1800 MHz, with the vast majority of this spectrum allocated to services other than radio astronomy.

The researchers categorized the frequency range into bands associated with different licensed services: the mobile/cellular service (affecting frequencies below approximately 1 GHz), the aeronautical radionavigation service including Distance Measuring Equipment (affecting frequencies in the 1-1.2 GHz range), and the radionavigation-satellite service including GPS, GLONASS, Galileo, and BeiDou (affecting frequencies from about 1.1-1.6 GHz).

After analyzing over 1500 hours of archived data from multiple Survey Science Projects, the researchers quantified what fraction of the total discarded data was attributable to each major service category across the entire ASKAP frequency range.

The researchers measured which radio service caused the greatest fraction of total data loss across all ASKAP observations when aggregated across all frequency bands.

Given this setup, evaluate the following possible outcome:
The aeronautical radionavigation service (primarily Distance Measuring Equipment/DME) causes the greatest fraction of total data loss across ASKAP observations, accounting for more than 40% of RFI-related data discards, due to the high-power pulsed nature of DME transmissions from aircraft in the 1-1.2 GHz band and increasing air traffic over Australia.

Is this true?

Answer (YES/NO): NO